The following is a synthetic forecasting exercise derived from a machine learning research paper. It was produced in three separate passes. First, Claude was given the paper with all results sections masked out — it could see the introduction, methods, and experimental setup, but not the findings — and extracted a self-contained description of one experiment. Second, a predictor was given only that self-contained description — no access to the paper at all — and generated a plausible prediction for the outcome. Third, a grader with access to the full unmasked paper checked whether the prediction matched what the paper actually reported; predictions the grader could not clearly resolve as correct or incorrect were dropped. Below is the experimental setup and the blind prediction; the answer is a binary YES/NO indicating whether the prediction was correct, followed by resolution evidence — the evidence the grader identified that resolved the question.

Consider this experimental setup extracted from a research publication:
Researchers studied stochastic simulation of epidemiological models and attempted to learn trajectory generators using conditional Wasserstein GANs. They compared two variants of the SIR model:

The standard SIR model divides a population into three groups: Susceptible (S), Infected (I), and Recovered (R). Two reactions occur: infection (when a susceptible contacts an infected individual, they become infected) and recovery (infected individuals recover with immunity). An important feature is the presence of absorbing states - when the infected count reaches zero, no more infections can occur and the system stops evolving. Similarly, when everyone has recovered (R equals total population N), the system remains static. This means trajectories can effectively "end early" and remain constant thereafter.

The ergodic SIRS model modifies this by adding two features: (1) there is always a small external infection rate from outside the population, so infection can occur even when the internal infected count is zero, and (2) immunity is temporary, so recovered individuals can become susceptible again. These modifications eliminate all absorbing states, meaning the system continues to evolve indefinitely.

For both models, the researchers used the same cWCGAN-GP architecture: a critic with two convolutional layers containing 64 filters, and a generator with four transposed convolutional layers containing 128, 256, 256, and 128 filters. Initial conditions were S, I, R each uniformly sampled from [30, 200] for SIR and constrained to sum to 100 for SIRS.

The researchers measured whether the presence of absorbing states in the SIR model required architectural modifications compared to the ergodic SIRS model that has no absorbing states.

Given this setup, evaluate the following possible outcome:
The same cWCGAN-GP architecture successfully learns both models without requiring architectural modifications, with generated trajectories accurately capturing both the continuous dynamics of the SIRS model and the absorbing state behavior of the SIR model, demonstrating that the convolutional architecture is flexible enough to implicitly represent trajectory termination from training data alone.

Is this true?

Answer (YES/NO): YES